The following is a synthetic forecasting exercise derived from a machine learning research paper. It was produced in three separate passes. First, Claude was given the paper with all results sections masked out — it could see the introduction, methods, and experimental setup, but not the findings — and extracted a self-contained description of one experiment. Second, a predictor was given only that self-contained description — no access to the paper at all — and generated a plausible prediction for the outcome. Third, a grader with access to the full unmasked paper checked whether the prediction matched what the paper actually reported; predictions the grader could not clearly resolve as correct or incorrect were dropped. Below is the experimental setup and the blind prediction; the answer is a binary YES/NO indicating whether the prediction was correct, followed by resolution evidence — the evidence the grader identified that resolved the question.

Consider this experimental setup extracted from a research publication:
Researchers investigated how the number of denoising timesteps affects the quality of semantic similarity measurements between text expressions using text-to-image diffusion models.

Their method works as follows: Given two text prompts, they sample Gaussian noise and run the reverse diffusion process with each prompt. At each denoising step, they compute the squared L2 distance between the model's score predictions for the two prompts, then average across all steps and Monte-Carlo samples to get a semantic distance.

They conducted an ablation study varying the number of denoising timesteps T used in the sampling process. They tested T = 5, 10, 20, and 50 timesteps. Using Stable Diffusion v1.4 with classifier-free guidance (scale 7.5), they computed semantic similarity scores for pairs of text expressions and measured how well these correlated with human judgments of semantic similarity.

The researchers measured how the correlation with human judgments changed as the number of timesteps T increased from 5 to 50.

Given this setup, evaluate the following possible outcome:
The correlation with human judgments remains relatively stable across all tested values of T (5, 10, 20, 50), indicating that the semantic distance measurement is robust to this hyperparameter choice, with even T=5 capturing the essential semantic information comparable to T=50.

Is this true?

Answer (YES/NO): YES